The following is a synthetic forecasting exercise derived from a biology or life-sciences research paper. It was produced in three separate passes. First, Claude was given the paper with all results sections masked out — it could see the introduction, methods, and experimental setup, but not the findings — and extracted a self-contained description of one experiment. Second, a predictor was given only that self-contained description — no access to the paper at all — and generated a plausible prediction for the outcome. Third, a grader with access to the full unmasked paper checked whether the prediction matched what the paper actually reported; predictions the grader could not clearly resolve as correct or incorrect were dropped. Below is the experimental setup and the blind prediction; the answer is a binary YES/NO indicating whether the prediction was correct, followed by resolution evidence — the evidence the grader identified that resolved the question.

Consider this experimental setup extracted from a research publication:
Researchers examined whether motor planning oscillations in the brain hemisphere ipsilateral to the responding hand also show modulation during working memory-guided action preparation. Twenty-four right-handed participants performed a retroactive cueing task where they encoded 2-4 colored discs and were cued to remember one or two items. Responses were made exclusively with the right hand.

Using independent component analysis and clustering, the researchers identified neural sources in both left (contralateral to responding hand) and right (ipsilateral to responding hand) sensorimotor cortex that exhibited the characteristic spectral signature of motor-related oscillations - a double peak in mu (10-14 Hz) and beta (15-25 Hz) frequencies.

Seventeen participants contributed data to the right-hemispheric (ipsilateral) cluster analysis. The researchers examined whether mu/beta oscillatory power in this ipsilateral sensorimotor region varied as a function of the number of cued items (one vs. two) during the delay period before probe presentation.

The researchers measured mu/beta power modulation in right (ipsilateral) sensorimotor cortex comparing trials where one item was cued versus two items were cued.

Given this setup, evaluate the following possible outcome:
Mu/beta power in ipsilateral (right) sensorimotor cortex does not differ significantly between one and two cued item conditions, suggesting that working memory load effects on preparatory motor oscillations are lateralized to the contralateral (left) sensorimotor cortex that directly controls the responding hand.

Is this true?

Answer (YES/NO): YES